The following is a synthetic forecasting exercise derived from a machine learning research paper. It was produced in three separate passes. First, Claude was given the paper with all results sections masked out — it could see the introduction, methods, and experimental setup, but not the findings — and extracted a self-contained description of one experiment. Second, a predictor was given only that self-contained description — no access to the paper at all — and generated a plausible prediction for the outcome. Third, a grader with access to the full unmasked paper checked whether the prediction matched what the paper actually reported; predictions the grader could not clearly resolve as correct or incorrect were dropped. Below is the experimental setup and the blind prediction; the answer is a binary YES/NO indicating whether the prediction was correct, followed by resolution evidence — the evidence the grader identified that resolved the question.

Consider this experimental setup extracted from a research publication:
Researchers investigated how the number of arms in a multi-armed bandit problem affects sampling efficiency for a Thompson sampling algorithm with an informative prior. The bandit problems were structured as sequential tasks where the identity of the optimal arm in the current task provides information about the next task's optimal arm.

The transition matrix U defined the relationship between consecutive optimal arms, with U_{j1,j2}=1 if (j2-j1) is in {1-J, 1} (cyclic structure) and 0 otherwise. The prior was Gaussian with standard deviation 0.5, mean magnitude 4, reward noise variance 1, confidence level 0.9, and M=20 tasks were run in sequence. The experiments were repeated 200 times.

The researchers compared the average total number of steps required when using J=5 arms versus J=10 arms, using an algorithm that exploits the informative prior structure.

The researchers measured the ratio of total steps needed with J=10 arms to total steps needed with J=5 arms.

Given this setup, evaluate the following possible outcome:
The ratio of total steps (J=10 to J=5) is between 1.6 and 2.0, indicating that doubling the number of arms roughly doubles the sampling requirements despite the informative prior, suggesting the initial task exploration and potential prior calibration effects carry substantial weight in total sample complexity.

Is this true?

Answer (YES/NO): NO